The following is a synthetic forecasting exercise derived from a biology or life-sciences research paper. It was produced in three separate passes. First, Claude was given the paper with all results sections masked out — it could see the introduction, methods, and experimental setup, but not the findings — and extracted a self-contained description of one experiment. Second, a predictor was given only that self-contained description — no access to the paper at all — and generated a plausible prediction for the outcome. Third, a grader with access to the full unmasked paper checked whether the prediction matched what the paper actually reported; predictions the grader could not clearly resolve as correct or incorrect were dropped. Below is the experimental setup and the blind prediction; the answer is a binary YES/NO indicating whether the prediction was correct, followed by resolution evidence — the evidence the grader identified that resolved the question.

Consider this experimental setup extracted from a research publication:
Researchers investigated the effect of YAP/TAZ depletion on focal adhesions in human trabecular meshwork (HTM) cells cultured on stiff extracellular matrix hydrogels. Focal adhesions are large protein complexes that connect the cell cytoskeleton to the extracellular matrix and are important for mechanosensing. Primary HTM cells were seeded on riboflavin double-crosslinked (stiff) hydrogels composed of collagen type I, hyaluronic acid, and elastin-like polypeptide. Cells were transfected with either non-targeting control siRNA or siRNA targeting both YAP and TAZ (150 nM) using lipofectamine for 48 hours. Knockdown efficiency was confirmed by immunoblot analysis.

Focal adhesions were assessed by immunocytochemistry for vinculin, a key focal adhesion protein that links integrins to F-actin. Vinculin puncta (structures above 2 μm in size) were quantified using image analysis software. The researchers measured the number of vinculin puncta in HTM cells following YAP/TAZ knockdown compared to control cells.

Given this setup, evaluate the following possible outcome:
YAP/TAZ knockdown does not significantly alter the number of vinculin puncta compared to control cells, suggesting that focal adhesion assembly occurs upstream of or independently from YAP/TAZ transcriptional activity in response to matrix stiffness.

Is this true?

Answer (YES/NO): NO